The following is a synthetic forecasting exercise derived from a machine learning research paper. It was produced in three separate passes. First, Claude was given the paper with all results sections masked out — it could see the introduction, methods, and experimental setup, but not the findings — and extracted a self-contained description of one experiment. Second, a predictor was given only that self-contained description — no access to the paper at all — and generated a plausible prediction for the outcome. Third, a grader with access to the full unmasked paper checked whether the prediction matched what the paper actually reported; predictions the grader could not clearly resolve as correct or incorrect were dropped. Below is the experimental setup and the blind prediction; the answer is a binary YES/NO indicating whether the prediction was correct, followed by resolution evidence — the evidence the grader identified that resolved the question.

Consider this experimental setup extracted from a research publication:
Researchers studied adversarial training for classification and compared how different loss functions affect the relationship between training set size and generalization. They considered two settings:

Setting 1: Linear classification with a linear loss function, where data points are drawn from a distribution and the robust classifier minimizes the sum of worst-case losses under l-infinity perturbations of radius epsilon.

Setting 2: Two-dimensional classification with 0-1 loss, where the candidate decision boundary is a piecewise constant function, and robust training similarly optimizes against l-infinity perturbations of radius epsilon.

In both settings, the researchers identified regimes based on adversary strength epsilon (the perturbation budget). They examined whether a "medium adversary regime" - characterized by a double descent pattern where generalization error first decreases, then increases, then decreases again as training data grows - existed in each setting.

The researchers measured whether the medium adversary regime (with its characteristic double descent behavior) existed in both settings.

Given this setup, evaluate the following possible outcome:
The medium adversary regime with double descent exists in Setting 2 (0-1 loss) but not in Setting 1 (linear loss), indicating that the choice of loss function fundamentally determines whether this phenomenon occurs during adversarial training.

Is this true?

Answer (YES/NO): NO